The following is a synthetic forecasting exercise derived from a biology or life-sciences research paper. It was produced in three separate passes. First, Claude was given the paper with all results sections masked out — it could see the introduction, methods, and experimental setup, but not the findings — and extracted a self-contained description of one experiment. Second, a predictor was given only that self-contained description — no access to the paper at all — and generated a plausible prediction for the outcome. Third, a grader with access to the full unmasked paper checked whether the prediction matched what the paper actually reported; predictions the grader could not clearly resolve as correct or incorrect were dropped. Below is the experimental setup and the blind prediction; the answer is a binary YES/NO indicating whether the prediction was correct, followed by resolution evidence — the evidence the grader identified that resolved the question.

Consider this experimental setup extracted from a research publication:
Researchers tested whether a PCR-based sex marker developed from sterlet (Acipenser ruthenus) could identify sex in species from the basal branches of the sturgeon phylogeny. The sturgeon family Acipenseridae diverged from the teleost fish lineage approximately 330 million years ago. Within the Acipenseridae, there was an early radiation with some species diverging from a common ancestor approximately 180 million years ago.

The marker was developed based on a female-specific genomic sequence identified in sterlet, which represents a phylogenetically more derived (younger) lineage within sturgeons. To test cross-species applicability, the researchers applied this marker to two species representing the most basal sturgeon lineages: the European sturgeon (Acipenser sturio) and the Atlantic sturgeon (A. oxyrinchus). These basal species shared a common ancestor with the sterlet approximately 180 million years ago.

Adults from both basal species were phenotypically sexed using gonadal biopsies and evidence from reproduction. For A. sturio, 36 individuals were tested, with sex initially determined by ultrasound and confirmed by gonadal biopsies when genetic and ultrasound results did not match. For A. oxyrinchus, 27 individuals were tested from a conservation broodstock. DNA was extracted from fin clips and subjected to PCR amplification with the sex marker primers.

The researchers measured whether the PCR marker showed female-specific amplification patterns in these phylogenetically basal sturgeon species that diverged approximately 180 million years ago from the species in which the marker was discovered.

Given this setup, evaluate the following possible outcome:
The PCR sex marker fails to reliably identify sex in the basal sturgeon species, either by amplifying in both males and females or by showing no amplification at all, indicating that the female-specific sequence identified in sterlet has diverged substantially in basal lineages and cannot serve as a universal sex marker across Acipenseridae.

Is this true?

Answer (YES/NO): NO